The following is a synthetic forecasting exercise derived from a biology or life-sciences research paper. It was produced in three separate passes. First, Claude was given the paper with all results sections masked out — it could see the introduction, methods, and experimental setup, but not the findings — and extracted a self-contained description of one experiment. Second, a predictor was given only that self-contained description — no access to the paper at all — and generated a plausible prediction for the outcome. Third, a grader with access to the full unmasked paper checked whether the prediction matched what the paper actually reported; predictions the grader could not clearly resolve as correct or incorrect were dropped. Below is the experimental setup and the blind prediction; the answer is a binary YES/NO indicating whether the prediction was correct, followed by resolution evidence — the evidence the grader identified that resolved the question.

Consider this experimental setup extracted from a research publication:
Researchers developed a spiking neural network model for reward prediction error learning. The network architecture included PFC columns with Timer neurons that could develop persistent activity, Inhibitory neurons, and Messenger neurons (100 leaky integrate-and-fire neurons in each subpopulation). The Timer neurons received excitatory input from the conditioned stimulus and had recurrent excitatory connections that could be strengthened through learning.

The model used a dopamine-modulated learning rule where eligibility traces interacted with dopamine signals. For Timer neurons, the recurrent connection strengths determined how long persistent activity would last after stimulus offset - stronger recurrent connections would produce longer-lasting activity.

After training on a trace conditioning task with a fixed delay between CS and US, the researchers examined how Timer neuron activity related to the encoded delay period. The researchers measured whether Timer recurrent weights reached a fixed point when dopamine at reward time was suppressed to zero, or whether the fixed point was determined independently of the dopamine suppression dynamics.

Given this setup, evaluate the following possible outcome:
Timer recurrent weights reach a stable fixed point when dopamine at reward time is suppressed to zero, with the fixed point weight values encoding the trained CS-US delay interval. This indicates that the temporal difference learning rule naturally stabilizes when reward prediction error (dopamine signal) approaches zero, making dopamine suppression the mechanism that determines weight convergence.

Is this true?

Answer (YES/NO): NO